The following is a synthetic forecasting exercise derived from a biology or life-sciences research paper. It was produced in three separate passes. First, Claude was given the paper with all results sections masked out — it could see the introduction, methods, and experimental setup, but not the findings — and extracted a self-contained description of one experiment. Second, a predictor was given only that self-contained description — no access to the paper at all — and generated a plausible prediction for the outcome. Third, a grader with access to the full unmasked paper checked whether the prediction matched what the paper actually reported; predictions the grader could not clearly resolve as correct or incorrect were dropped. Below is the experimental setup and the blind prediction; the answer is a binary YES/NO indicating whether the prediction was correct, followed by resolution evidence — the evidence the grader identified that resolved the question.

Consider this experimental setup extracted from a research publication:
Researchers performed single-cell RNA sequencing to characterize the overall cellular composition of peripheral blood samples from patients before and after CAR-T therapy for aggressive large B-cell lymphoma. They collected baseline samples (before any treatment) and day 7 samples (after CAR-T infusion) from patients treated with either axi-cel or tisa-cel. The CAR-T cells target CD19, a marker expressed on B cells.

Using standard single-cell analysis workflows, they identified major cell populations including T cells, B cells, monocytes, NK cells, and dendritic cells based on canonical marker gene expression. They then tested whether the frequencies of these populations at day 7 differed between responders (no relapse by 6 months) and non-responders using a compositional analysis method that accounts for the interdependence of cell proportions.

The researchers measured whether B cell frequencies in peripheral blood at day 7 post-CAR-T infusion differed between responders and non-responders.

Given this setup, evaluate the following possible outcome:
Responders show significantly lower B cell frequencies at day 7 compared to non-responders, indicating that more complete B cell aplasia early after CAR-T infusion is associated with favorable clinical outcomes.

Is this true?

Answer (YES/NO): NO